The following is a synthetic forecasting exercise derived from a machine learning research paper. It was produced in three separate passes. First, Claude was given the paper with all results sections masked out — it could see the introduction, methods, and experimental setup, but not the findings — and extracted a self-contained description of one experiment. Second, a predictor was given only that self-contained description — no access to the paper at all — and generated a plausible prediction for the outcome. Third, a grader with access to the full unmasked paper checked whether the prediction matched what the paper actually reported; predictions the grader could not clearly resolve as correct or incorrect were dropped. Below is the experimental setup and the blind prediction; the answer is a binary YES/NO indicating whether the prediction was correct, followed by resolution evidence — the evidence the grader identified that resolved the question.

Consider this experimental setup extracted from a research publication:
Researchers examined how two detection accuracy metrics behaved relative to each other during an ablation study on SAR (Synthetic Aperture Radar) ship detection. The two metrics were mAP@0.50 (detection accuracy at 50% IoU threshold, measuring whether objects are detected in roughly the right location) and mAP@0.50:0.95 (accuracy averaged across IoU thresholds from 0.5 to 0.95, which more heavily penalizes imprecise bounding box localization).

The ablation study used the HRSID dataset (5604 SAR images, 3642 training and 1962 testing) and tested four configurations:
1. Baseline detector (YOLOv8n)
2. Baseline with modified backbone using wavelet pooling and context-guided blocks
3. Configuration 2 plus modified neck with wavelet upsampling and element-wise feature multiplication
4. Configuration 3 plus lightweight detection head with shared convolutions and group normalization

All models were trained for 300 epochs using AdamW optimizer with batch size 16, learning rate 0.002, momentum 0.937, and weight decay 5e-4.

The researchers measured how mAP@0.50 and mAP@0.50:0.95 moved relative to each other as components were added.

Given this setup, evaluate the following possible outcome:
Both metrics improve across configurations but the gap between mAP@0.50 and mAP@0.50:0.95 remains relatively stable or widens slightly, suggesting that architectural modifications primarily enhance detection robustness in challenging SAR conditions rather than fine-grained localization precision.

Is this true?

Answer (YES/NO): NO